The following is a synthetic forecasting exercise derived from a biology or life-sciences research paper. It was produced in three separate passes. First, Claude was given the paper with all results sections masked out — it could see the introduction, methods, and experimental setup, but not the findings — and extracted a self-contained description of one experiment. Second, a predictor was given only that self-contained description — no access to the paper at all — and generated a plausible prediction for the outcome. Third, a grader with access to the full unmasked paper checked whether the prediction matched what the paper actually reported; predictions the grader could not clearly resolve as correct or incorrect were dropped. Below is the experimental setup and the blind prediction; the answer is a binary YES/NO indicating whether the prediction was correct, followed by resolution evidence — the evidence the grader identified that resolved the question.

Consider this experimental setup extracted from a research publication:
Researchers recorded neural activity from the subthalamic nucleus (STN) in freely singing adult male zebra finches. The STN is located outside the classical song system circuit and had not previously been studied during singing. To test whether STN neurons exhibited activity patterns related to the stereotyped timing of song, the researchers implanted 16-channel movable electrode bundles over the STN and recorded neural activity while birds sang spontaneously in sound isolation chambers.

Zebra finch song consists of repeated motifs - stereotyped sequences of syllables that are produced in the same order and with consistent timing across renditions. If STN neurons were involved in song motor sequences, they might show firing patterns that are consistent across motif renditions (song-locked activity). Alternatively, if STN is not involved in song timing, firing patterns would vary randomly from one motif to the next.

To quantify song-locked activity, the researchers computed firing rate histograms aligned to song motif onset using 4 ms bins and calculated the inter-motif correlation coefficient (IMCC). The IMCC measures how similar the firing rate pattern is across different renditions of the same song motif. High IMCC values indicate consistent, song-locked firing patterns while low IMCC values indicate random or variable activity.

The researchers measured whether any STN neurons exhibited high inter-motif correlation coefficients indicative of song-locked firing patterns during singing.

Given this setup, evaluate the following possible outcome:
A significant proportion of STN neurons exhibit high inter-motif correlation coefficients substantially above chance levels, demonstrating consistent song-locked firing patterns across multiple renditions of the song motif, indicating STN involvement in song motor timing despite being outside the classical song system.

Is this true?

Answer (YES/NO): NO